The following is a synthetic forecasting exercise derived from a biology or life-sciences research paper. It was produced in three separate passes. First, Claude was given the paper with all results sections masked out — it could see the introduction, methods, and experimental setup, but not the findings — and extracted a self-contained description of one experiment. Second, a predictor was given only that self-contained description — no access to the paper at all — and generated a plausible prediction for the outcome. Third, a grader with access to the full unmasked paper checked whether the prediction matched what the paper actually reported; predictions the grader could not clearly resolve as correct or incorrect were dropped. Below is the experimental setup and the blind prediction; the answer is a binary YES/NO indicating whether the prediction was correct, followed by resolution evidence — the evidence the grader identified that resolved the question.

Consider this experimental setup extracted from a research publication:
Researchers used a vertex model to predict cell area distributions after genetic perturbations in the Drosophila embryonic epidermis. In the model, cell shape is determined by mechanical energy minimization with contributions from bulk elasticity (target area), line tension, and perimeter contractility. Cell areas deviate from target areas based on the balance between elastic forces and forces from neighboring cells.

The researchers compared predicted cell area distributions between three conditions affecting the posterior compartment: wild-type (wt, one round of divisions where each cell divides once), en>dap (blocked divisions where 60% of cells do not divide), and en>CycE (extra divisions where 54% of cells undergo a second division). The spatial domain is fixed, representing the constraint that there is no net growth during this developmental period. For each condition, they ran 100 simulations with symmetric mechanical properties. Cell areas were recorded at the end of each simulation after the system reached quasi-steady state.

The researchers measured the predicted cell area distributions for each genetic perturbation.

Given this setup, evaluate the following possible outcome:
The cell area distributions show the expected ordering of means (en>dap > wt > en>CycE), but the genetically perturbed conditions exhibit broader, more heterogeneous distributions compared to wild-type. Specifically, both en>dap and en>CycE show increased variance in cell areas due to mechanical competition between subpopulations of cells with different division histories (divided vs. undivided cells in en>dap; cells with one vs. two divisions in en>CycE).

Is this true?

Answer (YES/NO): YES